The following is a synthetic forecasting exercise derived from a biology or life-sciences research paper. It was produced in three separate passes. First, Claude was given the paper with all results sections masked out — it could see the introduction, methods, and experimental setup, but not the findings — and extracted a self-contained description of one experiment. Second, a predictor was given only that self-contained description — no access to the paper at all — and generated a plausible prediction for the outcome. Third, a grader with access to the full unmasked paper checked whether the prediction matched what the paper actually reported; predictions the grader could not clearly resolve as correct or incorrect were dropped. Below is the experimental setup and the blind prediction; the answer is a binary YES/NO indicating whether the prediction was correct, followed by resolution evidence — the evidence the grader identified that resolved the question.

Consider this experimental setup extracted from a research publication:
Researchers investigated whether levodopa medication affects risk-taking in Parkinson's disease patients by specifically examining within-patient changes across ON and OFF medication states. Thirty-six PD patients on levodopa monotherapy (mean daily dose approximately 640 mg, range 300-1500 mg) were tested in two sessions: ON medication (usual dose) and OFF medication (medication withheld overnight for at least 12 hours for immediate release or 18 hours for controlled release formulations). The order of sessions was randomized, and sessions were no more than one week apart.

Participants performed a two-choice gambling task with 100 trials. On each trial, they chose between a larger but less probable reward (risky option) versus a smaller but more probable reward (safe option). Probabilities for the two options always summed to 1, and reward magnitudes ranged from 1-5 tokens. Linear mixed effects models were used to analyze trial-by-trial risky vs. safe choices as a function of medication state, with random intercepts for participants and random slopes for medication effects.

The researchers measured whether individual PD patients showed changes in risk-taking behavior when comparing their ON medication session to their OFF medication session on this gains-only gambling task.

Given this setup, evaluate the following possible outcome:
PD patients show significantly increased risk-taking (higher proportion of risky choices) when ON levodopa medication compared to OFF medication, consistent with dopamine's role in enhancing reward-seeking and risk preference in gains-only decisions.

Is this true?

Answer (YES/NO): YES